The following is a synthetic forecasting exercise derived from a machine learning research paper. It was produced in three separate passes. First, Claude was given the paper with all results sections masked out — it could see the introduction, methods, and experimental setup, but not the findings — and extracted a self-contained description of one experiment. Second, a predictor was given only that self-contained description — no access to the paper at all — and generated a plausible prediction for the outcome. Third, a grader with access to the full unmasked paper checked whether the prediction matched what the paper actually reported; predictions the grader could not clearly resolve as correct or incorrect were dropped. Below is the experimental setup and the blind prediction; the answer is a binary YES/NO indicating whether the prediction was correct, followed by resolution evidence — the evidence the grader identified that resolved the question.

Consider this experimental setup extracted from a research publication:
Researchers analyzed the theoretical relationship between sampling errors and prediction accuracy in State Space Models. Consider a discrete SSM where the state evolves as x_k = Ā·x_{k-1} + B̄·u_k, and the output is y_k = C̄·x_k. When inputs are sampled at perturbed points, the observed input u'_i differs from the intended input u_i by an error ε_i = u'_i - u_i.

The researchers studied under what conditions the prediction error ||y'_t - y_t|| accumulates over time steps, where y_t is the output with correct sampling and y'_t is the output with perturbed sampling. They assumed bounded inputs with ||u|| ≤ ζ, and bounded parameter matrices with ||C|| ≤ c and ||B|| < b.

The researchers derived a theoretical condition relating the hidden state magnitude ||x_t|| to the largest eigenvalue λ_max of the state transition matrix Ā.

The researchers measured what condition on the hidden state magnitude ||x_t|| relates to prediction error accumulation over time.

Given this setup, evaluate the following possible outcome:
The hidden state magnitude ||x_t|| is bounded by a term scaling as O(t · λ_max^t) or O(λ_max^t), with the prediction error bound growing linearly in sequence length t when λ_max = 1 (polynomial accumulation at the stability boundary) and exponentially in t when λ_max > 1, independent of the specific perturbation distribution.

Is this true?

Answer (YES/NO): NO